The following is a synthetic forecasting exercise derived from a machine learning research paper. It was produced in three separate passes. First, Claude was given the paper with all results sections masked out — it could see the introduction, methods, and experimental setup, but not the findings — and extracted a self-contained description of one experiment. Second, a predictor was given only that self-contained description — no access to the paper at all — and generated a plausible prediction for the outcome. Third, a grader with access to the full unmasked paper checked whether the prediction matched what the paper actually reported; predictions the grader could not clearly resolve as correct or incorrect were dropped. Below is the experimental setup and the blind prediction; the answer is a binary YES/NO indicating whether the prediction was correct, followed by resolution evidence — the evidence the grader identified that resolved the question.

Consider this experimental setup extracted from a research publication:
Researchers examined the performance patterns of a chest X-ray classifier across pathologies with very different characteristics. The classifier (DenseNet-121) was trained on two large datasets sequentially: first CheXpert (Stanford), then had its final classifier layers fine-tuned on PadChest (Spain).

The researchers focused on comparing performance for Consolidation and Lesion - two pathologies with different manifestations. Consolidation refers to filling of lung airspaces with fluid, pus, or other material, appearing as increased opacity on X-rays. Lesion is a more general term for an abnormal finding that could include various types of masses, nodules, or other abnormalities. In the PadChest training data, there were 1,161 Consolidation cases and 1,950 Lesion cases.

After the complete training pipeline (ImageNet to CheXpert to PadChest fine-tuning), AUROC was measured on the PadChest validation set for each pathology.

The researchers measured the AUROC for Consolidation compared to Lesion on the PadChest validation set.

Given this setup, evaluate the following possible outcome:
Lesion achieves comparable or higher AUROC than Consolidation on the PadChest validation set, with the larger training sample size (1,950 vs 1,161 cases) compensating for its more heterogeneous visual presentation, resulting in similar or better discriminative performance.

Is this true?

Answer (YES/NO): NO